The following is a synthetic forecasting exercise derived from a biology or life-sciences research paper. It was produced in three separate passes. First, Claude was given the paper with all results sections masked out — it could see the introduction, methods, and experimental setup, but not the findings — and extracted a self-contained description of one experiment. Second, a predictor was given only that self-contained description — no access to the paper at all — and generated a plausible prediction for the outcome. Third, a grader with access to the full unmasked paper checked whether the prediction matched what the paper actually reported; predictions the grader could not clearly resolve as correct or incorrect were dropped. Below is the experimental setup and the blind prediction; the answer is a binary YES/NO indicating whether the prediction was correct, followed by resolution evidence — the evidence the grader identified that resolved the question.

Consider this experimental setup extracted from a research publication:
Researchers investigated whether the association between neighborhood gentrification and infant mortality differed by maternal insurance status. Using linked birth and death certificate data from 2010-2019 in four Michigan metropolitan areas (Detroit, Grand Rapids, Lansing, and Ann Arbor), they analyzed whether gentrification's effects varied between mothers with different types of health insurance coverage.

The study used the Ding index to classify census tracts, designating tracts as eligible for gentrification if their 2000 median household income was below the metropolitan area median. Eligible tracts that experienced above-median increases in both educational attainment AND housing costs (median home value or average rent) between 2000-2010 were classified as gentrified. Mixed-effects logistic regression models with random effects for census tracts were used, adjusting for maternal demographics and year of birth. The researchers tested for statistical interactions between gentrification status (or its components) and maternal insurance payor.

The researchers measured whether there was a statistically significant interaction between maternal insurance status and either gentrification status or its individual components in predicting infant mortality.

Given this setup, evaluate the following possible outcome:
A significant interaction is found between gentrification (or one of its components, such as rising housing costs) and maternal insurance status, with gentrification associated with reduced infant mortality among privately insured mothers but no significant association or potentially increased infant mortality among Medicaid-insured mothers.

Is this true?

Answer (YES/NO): NO